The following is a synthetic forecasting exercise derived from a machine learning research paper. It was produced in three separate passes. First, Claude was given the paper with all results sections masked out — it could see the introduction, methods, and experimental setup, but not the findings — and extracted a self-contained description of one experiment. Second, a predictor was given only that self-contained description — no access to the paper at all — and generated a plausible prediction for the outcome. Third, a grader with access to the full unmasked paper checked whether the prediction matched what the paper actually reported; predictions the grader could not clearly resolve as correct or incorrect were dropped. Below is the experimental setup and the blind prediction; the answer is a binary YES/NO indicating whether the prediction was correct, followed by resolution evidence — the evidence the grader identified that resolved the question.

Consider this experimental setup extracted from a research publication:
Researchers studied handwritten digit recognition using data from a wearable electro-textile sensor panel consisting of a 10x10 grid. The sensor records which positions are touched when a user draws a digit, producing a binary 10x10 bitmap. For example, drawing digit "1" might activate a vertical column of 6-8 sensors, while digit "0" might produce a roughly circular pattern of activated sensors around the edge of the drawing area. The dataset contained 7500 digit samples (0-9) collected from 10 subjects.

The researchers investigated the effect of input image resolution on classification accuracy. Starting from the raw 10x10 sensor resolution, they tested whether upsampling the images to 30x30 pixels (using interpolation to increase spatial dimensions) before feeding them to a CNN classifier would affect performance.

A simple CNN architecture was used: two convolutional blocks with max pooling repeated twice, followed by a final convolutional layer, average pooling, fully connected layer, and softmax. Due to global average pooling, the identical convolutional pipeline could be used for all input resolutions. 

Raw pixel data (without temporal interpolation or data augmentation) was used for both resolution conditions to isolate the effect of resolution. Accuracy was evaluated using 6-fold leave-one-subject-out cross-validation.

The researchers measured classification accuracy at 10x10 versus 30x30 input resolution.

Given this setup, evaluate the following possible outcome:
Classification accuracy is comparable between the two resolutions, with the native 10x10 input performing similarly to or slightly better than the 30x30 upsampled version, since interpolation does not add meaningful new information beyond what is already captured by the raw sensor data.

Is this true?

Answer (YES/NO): NO